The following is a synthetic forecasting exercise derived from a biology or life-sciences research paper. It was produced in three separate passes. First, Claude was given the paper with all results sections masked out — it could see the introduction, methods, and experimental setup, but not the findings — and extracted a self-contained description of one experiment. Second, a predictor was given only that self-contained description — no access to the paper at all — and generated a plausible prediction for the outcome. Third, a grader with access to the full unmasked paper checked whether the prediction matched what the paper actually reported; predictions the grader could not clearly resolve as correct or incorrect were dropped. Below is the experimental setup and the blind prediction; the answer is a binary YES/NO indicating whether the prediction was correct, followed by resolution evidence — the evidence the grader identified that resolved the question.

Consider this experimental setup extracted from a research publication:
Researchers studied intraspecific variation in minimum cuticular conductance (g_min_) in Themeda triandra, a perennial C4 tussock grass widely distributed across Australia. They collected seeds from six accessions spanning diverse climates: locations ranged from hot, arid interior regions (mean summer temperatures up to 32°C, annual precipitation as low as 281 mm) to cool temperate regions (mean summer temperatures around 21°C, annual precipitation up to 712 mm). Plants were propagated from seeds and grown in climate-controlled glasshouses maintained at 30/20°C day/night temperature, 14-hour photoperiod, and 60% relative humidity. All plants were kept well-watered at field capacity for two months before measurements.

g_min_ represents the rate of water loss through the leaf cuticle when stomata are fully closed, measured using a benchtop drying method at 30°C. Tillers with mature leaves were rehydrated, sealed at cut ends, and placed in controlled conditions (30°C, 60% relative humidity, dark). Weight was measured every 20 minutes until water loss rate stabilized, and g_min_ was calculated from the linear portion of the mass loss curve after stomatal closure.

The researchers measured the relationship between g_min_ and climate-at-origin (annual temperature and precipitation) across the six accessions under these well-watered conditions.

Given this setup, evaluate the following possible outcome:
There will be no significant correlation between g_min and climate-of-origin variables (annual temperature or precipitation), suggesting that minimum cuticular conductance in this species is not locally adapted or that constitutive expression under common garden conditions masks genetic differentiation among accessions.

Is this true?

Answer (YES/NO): YES